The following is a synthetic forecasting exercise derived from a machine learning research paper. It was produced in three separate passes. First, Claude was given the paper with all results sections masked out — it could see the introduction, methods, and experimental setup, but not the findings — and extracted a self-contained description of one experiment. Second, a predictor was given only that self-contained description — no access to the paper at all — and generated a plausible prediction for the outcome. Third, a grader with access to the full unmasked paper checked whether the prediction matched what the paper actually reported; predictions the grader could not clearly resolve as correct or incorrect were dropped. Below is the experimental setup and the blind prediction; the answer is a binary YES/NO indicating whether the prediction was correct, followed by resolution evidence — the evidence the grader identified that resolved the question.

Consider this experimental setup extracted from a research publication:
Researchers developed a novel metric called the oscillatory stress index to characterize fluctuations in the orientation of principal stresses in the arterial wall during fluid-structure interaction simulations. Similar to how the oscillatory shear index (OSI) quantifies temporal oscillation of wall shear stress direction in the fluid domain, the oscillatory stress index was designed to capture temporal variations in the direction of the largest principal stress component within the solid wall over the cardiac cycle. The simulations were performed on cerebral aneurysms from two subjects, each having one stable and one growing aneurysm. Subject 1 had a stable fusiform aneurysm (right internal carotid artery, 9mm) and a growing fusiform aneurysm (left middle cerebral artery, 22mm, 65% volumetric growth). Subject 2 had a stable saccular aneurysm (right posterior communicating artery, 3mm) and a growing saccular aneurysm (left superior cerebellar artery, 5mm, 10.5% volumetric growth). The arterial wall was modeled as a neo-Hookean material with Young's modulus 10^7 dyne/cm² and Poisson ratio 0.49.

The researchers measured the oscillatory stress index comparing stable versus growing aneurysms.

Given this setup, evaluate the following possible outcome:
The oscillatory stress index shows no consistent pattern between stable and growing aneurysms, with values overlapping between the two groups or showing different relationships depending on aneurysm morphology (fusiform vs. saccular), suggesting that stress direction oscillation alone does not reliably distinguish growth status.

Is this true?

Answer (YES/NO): NO